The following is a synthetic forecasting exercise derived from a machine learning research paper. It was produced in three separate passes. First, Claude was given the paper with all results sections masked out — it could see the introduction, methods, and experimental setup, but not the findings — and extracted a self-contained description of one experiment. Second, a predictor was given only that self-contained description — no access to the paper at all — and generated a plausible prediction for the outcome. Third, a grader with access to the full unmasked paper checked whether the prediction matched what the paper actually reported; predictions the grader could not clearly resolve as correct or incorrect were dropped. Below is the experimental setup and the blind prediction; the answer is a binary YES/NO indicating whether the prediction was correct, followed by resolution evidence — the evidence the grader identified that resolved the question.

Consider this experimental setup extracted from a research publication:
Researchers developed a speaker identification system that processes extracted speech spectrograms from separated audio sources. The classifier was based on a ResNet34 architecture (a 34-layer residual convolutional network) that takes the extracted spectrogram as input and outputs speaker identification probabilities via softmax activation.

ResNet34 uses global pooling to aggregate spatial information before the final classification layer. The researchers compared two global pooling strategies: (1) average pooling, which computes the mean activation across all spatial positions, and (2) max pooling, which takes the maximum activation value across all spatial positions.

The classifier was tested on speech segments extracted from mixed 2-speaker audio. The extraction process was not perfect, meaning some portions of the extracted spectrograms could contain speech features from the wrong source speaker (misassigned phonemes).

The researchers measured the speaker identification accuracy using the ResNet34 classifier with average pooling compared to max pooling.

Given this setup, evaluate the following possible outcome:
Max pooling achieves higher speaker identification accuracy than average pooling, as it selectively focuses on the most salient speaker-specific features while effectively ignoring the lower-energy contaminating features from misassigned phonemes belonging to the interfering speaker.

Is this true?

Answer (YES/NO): NO